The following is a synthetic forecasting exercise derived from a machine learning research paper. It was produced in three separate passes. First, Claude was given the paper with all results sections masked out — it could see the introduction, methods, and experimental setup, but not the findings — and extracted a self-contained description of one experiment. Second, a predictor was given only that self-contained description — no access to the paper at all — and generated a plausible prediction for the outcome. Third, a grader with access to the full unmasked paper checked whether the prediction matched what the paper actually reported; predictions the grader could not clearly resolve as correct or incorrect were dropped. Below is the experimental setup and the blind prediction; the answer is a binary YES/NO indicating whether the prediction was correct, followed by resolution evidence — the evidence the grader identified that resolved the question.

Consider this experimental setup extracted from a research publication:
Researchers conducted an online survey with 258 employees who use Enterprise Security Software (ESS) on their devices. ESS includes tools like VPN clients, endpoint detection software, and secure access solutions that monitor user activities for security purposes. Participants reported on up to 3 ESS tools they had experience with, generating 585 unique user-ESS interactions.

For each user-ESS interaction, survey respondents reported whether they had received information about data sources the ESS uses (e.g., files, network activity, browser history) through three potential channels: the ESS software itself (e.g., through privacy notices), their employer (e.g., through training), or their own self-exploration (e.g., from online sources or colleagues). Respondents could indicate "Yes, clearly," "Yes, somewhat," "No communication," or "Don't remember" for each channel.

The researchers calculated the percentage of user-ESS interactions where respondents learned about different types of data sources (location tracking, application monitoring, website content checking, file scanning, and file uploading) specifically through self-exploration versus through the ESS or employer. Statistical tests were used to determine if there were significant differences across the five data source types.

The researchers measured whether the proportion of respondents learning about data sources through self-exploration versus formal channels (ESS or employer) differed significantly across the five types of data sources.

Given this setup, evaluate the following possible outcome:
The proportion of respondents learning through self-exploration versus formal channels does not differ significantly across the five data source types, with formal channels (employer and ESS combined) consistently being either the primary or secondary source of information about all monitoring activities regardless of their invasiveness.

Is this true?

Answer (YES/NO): NO